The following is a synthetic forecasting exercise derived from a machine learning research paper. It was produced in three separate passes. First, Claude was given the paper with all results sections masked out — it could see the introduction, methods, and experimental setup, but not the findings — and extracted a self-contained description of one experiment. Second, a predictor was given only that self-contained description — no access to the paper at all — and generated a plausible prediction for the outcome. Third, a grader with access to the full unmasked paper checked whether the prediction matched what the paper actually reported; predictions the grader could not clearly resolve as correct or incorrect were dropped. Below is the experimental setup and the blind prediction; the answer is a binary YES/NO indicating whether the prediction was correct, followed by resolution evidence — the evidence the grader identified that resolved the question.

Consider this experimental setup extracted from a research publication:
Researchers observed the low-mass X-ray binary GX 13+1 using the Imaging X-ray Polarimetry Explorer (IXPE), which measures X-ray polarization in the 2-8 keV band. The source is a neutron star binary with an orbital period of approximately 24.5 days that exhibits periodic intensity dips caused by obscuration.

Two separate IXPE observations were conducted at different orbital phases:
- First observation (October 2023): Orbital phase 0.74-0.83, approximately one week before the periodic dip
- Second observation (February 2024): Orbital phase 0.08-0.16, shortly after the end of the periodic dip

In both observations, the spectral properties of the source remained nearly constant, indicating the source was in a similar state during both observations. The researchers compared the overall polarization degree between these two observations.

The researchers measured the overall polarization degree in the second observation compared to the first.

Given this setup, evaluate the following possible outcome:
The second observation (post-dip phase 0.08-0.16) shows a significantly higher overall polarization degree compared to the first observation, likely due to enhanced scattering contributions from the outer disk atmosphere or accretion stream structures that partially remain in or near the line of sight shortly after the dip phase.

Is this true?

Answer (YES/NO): YES